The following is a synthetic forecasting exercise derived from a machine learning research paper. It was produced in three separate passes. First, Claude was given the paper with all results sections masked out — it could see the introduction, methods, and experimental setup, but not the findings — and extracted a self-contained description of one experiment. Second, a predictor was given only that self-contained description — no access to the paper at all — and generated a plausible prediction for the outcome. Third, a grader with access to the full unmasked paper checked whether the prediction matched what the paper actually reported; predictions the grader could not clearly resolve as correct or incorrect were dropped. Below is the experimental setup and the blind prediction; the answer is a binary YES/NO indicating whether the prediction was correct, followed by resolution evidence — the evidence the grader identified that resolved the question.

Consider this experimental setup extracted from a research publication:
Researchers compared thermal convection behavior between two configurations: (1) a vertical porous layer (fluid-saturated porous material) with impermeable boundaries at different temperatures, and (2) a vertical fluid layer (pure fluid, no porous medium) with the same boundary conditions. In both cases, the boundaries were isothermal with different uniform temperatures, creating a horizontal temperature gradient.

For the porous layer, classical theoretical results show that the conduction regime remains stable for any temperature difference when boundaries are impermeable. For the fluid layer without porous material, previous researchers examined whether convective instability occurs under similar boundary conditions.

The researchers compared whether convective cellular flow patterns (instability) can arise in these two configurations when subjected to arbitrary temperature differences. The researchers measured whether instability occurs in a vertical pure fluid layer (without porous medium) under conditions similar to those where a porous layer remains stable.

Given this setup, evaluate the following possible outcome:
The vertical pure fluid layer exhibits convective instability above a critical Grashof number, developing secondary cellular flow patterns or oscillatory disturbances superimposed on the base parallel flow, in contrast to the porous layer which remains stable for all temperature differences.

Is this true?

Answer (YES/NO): YES